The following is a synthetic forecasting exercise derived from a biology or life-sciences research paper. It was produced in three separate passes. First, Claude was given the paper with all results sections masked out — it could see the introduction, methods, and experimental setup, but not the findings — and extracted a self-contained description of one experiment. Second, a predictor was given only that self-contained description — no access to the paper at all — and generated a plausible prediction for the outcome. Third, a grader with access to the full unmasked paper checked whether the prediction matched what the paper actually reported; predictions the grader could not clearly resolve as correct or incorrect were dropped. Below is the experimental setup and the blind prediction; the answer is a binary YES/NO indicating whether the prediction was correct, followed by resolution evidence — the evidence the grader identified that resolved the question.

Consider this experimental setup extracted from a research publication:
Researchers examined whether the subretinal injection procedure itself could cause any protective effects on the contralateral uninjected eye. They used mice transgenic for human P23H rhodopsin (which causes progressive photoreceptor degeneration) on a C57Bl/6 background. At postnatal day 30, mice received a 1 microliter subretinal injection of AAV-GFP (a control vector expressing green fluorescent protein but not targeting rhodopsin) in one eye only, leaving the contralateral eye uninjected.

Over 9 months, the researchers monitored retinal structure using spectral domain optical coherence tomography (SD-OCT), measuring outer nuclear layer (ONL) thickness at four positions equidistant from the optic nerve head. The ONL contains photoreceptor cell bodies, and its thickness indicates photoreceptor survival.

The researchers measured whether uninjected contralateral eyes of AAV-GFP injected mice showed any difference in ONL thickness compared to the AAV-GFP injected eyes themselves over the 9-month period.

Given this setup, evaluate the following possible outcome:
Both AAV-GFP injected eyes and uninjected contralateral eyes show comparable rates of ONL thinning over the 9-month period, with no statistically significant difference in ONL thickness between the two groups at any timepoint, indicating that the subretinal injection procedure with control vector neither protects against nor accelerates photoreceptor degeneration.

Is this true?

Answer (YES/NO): NO